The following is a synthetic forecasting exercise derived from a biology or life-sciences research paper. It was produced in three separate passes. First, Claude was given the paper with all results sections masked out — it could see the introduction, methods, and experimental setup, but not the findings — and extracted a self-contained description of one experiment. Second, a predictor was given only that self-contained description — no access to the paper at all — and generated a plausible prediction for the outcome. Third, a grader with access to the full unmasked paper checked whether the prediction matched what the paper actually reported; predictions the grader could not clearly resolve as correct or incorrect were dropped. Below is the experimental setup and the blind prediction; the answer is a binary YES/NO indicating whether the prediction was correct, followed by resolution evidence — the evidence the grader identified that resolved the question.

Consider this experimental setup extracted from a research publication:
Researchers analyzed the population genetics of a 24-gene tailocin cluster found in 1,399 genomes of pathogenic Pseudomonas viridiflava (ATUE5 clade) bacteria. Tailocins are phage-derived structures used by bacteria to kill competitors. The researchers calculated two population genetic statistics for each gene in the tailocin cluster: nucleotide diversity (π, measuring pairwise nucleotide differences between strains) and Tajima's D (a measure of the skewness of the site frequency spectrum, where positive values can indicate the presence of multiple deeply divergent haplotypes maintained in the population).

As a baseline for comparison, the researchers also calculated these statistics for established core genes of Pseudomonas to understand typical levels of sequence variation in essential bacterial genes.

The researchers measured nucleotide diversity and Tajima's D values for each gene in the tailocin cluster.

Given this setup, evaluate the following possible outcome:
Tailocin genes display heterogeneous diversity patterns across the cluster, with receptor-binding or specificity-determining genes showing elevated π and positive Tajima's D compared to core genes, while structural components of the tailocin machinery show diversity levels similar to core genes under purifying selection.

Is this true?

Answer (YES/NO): YES